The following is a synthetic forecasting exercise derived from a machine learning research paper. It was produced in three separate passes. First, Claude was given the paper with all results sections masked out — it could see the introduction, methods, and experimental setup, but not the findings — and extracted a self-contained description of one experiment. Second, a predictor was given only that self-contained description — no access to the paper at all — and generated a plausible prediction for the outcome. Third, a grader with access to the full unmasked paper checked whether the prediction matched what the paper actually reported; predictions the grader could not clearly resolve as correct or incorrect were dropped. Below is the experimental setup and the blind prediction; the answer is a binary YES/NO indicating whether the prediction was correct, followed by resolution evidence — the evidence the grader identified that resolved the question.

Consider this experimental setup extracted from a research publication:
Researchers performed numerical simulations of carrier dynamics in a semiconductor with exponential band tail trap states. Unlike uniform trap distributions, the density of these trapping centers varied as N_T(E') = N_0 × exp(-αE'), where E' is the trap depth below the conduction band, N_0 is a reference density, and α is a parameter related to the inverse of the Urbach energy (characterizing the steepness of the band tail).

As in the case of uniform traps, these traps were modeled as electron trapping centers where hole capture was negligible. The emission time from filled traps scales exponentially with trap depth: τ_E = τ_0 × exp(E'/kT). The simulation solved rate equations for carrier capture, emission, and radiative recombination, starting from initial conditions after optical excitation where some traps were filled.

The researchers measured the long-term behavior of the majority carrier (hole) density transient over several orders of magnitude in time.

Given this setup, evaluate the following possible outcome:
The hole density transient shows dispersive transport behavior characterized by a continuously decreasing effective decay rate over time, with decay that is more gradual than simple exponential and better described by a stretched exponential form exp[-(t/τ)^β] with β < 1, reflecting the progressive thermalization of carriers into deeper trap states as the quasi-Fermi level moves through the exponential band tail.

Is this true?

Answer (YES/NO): NO